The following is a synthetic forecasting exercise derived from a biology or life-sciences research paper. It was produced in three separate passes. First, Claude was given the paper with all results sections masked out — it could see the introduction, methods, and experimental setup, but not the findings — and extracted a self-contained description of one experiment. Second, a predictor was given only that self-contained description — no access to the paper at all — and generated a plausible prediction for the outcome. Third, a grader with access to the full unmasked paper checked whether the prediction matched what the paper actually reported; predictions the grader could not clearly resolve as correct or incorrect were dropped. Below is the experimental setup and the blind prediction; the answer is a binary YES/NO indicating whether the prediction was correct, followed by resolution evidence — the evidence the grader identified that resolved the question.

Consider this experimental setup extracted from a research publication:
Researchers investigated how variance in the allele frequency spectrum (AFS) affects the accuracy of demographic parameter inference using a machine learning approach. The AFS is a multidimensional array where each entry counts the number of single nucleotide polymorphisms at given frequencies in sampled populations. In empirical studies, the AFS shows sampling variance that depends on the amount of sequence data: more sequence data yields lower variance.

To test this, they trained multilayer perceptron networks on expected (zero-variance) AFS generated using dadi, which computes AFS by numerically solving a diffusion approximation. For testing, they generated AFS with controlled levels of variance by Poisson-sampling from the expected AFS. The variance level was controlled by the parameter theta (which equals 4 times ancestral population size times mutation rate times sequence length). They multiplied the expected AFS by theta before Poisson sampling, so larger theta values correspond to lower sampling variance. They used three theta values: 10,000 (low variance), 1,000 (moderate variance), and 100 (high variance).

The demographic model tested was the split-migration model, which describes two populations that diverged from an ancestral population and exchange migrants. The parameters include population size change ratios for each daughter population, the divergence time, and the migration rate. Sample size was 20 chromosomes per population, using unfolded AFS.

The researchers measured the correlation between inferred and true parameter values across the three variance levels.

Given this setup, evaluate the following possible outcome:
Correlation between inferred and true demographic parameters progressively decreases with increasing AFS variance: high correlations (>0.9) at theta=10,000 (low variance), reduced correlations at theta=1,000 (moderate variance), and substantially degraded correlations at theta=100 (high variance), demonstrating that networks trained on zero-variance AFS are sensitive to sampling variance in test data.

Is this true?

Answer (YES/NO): NO